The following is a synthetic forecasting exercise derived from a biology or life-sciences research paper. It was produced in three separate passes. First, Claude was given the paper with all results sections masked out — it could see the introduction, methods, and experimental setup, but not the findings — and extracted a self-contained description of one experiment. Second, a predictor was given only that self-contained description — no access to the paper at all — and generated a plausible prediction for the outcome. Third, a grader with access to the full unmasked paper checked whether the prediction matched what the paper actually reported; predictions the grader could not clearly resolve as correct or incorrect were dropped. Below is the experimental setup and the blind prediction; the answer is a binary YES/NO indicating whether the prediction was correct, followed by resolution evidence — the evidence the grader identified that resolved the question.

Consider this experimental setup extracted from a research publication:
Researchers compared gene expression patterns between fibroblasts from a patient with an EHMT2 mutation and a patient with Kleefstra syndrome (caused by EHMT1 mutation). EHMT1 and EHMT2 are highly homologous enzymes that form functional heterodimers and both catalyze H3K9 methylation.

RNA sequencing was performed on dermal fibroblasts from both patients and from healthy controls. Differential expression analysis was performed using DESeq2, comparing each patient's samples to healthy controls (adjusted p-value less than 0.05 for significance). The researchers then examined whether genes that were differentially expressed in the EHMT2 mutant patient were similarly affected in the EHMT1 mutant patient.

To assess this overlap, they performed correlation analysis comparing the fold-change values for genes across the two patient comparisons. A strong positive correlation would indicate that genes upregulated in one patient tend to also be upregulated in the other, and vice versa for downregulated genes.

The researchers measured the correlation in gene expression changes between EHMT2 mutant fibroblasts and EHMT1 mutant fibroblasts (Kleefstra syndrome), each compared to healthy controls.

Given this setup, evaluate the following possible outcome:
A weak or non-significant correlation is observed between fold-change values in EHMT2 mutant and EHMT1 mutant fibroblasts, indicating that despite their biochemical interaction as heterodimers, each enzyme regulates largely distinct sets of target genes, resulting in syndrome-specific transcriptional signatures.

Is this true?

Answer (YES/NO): NO